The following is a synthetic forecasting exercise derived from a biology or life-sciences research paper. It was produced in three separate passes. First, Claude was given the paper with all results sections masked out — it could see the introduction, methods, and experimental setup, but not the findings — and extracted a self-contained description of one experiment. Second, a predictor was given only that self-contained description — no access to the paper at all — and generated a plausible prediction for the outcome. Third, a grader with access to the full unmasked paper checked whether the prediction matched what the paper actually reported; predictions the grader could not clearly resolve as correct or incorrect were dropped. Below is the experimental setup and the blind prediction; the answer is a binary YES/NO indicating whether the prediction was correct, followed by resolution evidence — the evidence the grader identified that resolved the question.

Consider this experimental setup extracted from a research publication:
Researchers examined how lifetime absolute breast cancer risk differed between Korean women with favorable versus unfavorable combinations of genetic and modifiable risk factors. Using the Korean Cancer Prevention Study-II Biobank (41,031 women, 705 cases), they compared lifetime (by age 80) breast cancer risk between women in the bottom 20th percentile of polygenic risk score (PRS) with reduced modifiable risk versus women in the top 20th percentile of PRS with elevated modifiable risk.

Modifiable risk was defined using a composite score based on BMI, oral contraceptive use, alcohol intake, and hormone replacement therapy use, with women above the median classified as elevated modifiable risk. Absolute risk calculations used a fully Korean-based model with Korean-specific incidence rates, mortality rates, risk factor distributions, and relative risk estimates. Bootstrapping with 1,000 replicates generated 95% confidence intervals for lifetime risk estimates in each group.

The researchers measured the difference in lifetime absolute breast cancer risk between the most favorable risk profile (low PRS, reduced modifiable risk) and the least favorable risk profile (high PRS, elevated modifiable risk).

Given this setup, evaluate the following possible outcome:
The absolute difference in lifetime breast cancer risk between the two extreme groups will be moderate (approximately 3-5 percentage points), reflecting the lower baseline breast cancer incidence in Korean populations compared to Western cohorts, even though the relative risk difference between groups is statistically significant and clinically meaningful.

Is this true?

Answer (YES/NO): YES